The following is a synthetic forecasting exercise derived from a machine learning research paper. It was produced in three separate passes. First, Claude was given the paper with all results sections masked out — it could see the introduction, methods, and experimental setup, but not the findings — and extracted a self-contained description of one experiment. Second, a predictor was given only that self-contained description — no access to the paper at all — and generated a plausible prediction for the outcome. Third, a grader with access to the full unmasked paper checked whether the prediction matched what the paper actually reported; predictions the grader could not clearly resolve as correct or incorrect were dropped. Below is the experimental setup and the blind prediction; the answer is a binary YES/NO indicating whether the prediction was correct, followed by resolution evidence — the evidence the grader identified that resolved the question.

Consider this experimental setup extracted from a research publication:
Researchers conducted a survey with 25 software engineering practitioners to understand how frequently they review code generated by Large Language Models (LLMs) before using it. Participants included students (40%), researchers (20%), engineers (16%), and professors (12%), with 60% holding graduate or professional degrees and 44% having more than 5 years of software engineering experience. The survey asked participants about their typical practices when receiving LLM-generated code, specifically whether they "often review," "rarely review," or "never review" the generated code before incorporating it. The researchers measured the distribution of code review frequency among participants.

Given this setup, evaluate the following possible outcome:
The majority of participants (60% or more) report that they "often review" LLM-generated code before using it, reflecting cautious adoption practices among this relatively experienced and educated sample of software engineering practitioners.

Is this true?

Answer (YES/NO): YES